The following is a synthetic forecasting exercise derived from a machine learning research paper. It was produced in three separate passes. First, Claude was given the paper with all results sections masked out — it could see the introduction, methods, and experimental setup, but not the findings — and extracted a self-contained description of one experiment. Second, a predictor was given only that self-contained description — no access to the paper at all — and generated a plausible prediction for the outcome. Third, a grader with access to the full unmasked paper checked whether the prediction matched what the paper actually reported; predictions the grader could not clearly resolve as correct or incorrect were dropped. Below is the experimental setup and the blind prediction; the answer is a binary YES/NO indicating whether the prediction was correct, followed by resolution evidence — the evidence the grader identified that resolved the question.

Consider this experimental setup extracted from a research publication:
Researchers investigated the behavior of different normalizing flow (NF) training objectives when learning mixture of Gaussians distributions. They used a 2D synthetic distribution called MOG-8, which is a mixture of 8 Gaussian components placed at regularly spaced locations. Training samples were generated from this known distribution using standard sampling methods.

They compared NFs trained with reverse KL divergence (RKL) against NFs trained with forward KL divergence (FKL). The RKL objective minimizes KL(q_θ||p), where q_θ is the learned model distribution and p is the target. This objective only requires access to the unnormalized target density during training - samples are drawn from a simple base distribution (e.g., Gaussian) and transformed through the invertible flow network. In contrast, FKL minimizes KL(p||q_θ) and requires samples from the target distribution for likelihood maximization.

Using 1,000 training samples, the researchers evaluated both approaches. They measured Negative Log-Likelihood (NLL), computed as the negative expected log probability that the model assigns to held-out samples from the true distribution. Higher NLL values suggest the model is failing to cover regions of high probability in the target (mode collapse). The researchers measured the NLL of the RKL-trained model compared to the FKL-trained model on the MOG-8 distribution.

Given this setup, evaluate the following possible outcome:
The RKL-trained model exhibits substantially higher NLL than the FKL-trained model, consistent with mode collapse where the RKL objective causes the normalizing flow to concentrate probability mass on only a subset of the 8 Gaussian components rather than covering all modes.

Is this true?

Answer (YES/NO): YES